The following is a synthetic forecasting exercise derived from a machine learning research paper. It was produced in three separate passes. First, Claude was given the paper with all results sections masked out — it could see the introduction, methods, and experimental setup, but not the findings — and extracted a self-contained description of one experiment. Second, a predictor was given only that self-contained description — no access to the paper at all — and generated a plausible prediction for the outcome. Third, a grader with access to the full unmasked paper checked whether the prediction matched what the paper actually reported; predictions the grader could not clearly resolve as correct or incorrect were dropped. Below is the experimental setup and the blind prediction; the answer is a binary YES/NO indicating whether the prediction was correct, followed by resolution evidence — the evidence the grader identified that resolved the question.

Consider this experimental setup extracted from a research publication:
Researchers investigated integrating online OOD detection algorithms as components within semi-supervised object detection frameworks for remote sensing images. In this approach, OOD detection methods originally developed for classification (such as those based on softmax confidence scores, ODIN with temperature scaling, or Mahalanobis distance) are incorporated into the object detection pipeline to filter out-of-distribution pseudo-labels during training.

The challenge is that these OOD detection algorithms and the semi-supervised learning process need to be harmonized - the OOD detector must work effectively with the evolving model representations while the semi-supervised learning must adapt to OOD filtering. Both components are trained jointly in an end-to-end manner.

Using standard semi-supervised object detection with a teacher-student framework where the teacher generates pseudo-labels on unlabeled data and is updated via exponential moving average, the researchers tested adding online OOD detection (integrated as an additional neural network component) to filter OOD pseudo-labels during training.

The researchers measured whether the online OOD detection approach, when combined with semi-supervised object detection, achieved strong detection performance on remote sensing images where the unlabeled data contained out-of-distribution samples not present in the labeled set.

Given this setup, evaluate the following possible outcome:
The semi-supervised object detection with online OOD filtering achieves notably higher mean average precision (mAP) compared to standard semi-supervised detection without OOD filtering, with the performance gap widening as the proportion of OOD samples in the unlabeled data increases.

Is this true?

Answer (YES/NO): NO